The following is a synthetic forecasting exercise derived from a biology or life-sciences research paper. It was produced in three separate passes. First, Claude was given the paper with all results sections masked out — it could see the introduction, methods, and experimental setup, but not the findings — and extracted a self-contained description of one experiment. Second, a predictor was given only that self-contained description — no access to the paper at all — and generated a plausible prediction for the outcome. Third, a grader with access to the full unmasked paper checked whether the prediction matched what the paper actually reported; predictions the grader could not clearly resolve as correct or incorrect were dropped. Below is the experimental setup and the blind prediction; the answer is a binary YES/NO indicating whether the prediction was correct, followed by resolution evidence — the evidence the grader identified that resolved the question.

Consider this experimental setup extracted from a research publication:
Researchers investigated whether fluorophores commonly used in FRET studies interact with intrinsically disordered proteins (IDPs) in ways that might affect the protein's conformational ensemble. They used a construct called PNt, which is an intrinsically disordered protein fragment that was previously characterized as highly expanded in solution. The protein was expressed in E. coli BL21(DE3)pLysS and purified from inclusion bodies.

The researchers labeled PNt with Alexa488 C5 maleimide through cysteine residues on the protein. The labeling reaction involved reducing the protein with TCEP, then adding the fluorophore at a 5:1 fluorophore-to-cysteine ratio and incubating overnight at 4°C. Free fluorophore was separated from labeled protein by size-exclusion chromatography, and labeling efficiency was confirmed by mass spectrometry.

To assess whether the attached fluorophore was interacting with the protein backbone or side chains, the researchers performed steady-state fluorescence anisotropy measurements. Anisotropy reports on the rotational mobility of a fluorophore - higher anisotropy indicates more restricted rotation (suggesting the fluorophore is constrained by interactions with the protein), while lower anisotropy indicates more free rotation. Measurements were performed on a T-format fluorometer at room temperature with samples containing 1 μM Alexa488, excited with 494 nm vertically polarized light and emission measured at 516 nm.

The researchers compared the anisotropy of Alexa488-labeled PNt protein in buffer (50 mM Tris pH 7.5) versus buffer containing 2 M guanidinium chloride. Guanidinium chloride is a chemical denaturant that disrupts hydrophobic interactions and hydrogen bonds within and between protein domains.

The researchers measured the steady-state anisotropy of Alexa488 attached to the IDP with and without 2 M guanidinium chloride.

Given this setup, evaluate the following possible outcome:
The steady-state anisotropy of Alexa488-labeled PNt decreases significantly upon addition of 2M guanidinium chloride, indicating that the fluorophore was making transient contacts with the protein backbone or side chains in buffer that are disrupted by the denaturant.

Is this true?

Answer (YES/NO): NO